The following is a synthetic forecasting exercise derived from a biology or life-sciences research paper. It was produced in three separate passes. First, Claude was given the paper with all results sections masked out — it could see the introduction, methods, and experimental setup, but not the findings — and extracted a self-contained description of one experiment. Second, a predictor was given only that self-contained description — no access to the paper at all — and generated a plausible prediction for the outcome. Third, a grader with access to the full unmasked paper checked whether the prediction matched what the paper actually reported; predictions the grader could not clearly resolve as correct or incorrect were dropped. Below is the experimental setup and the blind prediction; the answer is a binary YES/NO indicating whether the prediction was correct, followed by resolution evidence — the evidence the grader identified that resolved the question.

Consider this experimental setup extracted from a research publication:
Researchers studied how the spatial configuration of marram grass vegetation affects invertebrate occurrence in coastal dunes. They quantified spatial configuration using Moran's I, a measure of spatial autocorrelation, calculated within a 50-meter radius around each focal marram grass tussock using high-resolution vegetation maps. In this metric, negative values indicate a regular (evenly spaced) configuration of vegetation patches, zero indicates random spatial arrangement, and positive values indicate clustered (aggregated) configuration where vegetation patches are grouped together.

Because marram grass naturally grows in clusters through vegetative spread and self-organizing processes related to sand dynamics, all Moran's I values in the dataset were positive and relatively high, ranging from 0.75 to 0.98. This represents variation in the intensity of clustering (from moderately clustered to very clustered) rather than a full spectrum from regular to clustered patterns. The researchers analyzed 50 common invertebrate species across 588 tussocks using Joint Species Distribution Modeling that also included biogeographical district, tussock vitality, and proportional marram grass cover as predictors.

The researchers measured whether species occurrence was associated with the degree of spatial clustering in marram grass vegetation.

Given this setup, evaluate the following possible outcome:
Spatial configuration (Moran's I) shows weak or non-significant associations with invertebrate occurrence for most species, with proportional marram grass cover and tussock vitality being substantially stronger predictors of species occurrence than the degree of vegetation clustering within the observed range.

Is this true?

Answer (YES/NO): YES